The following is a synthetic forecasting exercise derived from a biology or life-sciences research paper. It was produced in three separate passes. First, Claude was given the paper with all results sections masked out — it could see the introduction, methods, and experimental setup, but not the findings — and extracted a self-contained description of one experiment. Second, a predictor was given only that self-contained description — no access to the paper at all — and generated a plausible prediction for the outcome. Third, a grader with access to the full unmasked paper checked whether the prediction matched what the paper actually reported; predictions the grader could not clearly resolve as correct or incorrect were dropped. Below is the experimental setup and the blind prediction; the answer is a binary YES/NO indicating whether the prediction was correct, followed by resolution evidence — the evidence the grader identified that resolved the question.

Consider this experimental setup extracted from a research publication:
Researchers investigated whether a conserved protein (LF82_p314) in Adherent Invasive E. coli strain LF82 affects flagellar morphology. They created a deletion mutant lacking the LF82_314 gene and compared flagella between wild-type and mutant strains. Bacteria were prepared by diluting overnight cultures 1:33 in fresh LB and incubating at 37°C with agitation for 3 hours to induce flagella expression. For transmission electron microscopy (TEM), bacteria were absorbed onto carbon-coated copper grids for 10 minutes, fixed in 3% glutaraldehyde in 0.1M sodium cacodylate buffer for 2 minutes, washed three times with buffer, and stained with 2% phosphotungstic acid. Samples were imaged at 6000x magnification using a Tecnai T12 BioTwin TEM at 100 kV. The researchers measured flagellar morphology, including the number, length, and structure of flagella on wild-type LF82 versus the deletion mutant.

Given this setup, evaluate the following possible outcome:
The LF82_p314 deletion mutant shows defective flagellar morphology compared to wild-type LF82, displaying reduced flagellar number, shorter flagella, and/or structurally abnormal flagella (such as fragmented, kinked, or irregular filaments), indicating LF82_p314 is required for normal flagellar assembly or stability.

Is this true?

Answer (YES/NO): NO